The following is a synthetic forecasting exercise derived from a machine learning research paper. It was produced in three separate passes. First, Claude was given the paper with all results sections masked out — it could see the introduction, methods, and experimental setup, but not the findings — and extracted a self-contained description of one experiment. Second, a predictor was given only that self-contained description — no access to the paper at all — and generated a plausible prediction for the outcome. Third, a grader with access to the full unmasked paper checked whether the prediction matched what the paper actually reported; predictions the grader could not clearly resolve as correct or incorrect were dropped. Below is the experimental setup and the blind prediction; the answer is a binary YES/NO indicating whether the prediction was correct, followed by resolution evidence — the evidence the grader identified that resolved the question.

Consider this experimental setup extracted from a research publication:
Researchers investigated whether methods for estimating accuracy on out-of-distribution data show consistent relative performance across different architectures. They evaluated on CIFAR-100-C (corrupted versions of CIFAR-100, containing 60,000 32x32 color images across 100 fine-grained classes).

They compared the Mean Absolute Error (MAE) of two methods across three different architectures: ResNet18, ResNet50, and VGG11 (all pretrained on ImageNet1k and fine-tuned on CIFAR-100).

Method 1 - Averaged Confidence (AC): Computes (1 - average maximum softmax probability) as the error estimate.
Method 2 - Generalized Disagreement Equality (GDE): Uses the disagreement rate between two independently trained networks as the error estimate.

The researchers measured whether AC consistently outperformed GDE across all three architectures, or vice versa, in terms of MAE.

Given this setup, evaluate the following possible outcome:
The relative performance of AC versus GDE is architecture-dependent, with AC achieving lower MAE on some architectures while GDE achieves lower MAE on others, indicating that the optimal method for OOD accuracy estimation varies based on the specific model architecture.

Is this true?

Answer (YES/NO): NO